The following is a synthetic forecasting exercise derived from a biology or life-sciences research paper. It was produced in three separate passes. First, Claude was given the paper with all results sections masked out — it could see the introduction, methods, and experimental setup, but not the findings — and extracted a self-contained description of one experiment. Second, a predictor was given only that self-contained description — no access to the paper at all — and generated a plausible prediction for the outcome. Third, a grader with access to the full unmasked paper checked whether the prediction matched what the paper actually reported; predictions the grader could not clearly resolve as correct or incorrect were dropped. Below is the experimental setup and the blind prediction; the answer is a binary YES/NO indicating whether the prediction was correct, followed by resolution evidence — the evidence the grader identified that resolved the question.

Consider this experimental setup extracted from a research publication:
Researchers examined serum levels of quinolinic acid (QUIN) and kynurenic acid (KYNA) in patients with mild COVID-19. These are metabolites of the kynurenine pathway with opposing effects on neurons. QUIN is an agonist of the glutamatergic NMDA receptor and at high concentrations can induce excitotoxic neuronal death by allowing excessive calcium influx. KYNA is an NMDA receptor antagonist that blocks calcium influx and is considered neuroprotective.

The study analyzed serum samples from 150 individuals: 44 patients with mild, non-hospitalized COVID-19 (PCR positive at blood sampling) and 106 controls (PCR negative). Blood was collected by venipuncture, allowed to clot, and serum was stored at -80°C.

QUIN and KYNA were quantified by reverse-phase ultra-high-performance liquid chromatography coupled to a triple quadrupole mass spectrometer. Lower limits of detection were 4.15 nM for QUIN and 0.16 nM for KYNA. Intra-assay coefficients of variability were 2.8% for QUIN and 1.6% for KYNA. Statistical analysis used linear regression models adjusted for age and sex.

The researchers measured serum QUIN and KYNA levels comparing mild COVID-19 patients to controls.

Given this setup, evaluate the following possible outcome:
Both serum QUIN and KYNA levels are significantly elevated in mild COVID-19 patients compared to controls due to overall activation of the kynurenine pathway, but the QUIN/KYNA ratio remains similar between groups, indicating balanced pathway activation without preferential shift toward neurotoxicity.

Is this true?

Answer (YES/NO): NO